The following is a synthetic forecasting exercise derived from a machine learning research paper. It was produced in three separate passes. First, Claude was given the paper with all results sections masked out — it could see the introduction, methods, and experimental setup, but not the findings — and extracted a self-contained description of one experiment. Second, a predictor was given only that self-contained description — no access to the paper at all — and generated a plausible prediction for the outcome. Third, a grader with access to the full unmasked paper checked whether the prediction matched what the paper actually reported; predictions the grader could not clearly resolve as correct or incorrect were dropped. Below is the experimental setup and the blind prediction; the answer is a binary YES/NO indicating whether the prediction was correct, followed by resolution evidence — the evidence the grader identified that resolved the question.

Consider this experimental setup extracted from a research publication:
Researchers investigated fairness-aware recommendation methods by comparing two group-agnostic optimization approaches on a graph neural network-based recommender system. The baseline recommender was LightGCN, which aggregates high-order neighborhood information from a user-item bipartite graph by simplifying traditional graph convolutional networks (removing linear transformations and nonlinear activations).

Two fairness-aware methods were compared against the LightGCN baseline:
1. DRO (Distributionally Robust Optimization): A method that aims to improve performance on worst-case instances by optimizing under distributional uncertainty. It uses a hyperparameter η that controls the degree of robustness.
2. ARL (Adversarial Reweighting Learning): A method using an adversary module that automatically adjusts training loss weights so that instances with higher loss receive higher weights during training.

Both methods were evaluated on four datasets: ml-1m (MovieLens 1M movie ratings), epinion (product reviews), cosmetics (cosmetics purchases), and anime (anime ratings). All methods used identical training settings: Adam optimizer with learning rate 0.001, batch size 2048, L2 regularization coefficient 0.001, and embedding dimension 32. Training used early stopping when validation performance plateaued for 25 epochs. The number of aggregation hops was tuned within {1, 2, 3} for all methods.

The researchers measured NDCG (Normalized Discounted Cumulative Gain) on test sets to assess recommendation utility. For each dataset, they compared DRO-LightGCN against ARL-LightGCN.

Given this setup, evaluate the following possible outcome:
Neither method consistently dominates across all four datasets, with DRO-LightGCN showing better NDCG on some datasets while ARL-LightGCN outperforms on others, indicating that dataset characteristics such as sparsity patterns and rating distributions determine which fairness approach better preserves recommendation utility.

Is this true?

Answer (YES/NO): NO